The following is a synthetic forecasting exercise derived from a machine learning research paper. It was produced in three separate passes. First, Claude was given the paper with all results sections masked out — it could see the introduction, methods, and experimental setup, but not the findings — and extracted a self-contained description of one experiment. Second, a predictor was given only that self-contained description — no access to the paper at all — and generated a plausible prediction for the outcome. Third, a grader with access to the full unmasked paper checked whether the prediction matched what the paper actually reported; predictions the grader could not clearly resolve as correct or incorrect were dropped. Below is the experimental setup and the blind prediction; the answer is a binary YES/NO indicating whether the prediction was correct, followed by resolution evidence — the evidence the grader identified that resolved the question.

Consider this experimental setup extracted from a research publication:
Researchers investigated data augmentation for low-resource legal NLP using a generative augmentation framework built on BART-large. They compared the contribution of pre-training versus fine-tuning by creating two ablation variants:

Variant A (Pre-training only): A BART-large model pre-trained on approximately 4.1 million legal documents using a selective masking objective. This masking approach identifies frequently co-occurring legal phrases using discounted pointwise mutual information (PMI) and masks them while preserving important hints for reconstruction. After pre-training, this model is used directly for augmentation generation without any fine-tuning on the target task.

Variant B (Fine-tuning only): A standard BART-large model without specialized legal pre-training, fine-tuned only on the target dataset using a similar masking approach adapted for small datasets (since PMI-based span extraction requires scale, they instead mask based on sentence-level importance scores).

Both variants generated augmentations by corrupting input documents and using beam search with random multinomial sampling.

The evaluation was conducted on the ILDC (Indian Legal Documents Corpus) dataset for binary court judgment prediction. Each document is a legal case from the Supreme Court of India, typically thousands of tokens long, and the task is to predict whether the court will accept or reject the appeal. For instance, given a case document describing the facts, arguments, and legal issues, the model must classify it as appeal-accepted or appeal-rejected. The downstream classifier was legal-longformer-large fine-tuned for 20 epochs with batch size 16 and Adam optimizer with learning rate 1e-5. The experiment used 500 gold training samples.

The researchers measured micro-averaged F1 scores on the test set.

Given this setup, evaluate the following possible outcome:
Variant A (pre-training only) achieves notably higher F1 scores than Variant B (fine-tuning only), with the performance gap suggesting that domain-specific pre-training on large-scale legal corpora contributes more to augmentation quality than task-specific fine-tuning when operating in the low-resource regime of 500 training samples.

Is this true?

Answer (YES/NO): NO